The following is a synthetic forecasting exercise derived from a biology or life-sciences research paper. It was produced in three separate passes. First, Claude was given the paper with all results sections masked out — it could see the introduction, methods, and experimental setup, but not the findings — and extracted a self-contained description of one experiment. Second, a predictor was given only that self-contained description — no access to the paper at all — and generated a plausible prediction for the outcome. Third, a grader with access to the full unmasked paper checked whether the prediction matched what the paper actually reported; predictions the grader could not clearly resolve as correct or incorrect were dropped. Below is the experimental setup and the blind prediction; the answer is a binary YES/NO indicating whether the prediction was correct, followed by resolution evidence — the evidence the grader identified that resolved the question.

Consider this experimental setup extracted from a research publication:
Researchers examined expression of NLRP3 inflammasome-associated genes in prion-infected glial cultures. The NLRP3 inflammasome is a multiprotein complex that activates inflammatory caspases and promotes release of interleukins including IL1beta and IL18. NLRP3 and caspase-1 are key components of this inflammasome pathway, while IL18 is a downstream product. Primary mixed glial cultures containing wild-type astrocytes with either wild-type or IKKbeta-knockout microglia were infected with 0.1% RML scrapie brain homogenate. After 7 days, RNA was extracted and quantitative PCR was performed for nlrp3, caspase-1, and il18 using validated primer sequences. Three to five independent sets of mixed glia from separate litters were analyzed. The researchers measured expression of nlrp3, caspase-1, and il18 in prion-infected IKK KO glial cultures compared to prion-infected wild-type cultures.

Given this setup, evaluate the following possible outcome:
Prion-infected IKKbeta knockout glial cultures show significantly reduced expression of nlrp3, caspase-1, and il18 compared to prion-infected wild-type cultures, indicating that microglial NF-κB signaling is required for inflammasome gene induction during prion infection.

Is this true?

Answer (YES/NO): NO